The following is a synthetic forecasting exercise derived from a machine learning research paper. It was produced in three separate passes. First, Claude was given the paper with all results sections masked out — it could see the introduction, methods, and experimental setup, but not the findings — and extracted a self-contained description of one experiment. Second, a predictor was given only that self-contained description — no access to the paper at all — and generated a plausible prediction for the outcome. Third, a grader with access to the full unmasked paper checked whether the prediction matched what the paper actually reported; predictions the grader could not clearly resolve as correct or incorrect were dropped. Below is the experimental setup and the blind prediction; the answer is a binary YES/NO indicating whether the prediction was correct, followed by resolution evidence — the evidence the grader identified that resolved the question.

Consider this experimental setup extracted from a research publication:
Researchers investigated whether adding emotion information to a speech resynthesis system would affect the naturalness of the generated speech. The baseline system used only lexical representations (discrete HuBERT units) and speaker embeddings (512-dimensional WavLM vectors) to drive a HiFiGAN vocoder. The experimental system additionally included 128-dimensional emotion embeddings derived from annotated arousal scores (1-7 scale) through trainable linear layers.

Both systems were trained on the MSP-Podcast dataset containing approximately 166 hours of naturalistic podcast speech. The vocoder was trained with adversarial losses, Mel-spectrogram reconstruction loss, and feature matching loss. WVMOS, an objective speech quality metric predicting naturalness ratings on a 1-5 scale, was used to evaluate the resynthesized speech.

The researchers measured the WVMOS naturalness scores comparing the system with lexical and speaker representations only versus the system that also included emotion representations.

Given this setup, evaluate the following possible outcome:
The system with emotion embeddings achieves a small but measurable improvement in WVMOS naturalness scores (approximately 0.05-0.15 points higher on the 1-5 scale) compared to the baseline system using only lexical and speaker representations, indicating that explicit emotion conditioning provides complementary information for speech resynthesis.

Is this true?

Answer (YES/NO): NO